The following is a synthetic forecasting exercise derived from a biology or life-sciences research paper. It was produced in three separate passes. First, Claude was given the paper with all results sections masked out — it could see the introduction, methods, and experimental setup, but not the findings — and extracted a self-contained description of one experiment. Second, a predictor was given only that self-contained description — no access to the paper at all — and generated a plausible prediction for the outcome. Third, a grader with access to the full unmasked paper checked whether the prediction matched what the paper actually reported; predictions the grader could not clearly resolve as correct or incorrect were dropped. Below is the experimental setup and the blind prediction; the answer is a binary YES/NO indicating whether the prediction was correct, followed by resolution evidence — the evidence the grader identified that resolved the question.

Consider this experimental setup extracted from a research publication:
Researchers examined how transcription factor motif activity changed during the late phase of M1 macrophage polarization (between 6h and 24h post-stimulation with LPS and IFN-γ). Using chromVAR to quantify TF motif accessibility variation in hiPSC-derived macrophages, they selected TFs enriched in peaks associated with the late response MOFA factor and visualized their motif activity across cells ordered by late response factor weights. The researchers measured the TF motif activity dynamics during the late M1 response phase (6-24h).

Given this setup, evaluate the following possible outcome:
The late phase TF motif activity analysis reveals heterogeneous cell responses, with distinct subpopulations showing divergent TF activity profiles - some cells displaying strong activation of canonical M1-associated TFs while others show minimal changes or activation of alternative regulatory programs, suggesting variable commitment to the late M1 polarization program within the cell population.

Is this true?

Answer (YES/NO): NO